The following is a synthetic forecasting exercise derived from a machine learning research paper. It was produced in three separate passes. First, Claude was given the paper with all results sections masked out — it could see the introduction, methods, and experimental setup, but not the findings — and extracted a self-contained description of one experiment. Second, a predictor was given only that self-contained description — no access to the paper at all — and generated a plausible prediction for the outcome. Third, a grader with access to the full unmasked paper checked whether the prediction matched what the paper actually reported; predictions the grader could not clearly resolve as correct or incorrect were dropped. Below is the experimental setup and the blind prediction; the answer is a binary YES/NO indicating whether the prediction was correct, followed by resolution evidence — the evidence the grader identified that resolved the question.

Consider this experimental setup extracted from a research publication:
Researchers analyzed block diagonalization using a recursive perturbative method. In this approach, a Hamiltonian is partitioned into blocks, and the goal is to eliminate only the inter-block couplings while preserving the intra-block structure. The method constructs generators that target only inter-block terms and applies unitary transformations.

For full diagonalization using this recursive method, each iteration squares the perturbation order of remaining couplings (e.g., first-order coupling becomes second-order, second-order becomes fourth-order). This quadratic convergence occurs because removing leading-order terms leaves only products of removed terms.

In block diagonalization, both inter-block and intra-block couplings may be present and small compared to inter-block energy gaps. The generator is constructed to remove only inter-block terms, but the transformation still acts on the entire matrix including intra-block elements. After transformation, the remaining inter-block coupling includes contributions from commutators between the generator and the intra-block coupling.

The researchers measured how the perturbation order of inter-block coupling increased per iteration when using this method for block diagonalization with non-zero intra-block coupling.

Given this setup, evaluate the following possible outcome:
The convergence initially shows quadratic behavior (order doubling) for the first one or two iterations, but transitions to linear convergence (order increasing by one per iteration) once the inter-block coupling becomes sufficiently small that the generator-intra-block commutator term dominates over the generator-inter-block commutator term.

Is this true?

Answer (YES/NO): NO